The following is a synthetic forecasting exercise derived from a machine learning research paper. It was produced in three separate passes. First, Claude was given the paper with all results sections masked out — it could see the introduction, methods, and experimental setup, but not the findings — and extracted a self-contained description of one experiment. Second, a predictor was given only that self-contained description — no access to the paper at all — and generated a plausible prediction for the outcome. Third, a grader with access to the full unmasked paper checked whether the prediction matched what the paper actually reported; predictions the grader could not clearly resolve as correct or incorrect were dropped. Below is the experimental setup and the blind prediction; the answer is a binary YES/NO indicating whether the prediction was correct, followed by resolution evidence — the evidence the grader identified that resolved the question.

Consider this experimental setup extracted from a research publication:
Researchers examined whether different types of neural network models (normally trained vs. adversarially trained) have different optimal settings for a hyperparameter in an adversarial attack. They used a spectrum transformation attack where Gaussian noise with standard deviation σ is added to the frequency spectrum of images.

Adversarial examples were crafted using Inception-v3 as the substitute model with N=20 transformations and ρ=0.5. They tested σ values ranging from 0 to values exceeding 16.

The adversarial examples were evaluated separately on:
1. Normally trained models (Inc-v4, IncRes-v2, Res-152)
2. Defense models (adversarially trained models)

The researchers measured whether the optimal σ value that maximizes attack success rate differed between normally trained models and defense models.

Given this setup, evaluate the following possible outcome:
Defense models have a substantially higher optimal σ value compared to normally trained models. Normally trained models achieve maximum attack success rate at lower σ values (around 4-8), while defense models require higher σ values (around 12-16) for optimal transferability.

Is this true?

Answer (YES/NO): NO